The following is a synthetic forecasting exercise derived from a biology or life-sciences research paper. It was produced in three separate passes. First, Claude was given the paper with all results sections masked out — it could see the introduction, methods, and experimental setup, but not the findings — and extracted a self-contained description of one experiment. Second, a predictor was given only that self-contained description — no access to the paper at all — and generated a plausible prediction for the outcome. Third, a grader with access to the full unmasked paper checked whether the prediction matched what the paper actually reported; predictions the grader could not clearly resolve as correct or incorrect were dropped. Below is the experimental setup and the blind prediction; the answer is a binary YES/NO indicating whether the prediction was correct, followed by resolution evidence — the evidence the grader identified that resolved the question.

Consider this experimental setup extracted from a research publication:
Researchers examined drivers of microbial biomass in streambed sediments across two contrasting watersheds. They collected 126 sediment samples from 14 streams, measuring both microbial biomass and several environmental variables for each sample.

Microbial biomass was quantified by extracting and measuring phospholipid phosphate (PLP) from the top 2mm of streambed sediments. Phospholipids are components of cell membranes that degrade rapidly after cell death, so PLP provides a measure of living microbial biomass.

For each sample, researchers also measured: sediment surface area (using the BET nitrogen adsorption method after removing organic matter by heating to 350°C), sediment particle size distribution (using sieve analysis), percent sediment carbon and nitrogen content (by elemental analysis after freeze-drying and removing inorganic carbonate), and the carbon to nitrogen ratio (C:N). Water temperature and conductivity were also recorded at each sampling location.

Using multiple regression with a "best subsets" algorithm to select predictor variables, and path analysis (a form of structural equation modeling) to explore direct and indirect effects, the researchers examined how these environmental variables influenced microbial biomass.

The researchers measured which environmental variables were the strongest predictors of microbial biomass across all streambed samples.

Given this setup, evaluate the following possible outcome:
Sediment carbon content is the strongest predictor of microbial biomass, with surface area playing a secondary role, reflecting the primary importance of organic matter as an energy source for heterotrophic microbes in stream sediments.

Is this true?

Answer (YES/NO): YES